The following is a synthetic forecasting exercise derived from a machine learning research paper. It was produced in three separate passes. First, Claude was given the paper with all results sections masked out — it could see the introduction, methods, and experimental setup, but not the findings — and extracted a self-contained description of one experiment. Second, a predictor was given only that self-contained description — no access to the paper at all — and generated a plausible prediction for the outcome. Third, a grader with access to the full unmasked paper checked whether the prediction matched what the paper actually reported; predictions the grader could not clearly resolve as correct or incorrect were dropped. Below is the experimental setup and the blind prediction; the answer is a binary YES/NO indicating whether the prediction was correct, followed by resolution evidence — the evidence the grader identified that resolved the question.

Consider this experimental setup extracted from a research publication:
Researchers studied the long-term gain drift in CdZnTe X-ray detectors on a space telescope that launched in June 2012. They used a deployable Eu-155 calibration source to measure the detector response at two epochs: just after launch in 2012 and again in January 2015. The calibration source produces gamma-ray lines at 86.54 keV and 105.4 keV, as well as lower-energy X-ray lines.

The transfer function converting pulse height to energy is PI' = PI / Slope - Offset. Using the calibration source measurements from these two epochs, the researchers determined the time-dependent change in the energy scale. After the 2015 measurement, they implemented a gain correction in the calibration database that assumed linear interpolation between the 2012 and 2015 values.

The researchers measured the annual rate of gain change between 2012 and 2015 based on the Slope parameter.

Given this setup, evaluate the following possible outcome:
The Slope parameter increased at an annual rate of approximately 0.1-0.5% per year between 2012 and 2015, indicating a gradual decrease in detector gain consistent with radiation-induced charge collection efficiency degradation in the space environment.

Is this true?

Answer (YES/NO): NO